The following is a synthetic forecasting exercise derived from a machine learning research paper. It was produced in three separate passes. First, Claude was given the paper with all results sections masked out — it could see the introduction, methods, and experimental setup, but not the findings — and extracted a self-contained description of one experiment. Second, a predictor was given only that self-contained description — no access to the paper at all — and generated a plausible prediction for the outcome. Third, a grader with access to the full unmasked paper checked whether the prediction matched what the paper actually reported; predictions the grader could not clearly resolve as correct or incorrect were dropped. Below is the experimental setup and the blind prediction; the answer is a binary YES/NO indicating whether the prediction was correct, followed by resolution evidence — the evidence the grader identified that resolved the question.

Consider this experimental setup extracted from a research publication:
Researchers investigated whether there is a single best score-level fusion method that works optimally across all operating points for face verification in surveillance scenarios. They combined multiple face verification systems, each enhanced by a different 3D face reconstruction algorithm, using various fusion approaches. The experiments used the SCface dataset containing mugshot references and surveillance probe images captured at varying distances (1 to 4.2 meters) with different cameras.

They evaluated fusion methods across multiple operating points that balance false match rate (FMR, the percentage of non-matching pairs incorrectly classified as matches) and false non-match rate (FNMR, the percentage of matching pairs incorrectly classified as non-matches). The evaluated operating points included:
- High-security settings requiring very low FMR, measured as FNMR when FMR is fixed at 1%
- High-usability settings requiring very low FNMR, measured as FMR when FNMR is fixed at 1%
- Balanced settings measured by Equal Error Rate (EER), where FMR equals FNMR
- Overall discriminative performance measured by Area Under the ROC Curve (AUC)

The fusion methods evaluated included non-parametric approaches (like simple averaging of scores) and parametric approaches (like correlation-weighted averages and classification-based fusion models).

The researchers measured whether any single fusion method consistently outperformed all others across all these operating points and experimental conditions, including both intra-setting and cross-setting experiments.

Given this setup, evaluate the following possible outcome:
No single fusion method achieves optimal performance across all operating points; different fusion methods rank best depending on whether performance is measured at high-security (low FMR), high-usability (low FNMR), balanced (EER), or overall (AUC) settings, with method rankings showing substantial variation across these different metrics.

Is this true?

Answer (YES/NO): YES